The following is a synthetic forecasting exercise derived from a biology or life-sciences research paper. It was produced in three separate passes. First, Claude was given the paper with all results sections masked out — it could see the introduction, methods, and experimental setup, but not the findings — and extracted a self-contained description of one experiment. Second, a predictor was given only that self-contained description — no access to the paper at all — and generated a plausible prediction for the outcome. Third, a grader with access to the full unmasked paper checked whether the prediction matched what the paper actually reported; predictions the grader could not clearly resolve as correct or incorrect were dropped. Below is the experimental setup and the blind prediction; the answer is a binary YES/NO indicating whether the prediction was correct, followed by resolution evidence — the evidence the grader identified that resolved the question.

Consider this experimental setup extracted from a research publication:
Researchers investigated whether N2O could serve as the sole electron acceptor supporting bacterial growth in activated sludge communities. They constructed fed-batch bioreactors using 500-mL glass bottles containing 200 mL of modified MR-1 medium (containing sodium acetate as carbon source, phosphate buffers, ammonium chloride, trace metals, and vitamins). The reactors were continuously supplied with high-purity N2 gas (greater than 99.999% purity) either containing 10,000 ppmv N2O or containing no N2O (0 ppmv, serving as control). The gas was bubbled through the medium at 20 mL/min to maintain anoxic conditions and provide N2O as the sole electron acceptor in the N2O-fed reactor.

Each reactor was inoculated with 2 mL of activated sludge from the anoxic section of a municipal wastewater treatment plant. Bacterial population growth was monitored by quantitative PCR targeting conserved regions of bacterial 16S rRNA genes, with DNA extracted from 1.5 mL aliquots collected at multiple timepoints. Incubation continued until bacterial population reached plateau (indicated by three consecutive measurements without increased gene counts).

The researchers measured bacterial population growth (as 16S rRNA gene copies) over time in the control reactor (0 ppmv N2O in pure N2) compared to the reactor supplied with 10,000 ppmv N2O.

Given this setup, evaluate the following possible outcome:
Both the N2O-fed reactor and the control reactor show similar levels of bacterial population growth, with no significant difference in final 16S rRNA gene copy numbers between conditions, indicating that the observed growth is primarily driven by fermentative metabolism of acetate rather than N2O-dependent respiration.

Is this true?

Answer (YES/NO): NO